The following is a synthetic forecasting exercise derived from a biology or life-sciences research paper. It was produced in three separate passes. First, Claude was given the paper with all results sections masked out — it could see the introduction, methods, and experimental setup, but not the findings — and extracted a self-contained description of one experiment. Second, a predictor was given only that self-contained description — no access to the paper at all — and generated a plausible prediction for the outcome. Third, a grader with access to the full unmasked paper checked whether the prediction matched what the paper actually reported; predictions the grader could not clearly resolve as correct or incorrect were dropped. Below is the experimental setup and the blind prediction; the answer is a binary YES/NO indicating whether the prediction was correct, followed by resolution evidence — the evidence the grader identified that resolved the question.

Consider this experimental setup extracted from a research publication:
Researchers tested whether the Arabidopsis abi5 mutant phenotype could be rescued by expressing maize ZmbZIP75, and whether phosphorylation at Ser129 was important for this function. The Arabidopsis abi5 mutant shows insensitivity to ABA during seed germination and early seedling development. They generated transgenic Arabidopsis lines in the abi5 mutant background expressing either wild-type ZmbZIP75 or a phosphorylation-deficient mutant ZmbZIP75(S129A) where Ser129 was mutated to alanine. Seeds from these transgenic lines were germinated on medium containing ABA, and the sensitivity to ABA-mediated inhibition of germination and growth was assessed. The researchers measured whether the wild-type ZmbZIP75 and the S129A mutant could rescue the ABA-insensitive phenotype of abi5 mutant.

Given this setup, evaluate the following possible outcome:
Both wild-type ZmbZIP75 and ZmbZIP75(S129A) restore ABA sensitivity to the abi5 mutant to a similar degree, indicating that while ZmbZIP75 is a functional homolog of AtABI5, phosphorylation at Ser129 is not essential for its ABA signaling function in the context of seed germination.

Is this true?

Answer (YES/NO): NO